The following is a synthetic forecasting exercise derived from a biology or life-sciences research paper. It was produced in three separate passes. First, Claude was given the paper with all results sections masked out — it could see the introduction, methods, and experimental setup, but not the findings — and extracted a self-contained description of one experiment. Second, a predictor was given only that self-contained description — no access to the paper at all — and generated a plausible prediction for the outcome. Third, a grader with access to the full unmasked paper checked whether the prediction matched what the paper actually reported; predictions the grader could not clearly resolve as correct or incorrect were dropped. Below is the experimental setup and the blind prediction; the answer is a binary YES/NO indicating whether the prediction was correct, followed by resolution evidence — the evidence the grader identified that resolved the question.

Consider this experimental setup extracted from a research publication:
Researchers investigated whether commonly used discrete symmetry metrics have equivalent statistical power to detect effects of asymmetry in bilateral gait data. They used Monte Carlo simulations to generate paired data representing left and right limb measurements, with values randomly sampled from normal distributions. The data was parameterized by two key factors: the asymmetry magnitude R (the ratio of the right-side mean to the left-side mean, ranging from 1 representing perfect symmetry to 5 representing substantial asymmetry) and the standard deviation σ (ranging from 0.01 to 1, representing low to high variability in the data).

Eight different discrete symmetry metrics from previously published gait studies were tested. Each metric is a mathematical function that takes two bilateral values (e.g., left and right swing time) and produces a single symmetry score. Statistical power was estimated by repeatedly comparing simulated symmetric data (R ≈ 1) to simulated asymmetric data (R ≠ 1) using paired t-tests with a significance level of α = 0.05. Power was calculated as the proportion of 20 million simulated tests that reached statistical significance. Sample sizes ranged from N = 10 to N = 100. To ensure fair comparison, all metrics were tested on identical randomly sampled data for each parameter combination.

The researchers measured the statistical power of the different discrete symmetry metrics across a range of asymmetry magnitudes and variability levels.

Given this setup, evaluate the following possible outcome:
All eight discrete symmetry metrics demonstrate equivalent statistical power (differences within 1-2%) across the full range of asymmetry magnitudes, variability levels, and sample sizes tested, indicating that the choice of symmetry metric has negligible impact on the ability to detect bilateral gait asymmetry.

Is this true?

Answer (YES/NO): NO